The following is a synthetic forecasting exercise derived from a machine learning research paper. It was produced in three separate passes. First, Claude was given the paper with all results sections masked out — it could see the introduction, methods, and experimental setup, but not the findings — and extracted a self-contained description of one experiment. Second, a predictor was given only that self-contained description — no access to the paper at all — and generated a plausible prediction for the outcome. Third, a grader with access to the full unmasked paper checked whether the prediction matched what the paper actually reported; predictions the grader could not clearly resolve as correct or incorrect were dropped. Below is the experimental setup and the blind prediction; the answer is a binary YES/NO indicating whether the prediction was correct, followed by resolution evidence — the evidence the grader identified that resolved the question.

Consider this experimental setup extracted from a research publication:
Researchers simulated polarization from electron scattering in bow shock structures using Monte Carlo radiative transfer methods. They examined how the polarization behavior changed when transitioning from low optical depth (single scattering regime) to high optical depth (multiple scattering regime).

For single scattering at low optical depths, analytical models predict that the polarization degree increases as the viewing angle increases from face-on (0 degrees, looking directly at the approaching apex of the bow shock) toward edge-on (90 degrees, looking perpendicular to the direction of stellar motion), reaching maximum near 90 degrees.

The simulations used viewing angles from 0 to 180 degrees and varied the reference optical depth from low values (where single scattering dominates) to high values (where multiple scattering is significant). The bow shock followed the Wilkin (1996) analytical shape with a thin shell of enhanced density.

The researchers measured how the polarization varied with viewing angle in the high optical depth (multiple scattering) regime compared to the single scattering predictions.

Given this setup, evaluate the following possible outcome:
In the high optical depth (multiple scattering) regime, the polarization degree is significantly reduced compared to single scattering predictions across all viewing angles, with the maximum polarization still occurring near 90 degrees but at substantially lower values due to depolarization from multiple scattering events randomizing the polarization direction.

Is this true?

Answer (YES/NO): NO